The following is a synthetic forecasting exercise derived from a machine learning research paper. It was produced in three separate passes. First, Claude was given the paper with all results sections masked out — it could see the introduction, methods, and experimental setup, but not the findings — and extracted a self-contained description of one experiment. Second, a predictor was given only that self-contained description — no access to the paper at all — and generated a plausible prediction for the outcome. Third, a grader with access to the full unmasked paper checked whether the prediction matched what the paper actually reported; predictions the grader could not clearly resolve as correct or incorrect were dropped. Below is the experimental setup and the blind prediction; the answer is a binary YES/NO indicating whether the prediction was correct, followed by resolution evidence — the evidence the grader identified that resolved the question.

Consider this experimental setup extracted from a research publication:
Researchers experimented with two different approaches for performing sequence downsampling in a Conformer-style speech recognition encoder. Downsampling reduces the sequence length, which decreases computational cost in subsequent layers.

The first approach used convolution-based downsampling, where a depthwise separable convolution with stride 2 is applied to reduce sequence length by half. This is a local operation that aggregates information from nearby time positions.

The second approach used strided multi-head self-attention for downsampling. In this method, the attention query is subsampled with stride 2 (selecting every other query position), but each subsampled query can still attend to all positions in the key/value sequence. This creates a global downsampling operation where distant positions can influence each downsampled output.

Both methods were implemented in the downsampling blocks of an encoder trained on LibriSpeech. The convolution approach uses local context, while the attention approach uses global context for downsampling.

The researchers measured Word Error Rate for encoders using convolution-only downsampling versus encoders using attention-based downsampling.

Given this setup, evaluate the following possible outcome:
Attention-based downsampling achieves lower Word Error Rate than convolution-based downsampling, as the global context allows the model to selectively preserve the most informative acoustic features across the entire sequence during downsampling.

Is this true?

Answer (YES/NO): NO